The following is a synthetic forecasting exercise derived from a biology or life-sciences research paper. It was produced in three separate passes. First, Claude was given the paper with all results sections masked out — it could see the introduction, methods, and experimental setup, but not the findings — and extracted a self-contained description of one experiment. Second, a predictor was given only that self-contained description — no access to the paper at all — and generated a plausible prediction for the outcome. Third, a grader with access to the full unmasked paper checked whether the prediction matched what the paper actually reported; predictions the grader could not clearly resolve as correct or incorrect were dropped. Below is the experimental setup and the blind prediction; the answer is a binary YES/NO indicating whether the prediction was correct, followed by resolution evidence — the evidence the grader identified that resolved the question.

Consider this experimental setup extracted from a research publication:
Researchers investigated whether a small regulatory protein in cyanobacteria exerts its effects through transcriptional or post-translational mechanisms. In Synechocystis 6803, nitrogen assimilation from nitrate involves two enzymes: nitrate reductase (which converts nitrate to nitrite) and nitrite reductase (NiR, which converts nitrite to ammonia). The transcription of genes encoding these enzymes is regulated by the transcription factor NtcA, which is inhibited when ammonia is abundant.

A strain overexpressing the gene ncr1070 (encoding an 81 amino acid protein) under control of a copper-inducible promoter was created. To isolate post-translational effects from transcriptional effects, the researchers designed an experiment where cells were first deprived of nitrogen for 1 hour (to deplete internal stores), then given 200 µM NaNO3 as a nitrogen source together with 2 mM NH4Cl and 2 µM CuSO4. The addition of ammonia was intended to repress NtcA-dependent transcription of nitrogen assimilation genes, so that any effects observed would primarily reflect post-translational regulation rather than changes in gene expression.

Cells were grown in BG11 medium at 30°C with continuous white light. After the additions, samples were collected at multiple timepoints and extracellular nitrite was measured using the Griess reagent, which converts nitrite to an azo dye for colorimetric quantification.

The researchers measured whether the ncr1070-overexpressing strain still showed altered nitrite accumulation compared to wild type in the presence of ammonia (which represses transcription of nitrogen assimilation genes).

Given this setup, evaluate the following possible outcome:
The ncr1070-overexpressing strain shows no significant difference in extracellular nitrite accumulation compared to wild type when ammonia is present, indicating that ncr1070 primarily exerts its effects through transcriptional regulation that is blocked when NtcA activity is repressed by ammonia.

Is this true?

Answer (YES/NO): NO